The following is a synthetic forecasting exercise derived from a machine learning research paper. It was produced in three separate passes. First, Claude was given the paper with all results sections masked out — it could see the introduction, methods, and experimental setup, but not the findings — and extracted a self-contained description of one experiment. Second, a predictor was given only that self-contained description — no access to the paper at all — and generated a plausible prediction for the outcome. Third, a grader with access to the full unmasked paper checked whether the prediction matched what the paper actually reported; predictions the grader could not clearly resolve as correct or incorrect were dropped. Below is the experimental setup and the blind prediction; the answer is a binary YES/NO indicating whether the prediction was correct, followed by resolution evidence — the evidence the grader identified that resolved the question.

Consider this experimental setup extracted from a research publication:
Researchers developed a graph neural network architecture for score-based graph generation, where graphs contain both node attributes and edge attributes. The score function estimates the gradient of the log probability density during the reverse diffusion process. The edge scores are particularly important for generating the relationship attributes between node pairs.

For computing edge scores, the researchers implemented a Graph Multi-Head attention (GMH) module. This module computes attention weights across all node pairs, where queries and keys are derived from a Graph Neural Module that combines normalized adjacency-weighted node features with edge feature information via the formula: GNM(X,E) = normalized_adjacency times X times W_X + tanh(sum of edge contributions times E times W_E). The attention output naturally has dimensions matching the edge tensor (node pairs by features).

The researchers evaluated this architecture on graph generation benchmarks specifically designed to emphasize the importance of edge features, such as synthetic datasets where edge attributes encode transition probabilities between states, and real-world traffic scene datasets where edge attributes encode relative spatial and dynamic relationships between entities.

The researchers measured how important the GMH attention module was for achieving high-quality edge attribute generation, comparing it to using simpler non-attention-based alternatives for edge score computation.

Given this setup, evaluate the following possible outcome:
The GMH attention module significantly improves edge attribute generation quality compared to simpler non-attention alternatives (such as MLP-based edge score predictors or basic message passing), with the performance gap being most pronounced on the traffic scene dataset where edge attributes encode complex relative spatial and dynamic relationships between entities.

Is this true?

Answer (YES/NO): NO